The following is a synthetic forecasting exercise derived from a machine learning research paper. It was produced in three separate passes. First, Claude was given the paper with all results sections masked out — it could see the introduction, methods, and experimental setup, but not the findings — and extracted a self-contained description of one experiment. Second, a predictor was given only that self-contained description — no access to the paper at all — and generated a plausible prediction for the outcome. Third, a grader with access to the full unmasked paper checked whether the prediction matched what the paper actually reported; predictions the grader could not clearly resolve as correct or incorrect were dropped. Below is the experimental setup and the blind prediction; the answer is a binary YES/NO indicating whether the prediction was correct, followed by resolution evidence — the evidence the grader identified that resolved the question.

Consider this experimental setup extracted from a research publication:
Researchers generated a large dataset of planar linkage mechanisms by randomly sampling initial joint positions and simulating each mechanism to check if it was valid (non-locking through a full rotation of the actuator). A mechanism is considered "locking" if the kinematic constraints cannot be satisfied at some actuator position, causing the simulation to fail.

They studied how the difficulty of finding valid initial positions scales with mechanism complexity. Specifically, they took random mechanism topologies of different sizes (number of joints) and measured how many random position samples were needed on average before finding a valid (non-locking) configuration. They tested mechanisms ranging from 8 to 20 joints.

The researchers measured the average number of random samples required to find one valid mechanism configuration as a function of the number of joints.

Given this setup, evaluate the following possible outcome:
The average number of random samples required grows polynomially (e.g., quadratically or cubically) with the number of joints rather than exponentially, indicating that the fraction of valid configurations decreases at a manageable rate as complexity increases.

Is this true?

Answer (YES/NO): NO